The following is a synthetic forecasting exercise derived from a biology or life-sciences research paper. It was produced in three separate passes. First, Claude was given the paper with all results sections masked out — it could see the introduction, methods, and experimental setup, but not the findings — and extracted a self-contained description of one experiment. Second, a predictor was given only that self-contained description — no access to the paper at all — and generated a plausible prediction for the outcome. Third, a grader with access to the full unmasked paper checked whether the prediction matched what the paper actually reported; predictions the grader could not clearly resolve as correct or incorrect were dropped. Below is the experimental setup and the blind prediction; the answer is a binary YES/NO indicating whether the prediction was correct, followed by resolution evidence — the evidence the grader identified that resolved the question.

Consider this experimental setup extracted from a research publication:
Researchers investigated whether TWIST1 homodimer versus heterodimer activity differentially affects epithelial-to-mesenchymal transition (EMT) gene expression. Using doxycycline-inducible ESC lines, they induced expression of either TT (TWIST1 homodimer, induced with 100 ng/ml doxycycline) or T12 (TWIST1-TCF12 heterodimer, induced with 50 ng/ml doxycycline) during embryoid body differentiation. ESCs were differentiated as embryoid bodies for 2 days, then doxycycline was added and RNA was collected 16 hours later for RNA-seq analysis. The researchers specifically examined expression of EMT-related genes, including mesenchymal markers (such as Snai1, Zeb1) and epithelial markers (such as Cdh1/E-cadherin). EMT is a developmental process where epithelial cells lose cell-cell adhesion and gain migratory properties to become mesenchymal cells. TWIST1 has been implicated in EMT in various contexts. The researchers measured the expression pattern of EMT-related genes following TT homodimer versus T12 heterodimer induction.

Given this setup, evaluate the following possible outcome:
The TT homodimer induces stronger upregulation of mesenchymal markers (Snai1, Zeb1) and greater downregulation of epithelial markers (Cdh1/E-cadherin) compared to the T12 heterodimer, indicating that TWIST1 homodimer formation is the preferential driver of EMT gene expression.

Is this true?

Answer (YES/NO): NO